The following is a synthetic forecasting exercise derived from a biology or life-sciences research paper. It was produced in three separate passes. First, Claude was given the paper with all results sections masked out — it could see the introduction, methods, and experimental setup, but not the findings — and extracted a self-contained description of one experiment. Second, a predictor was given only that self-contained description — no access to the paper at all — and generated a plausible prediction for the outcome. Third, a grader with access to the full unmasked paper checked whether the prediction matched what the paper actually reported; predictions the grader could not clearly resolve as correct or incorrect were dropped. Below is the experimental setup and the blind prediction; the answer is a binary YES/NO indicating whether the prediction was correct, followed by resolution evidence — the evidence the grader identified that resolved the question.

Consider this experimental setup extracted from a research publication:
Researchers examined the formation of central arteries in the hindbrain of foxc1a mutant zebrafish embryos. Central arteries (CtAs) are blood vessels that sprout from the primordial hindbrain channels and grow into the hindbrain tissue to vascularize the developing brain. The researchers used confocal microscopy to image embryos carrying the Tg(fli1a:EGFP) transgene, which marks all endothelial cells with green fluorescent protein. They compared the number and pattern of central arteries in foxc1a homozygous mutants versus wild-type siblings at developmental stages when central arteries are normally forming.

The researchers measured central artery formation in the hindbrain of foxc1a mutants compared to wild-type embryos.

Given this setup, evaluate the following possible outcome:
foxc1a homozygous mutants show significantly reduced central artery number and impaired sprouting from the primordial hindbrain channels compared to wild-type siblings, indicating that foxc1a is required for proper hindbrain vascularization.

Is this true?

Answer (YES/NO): YES